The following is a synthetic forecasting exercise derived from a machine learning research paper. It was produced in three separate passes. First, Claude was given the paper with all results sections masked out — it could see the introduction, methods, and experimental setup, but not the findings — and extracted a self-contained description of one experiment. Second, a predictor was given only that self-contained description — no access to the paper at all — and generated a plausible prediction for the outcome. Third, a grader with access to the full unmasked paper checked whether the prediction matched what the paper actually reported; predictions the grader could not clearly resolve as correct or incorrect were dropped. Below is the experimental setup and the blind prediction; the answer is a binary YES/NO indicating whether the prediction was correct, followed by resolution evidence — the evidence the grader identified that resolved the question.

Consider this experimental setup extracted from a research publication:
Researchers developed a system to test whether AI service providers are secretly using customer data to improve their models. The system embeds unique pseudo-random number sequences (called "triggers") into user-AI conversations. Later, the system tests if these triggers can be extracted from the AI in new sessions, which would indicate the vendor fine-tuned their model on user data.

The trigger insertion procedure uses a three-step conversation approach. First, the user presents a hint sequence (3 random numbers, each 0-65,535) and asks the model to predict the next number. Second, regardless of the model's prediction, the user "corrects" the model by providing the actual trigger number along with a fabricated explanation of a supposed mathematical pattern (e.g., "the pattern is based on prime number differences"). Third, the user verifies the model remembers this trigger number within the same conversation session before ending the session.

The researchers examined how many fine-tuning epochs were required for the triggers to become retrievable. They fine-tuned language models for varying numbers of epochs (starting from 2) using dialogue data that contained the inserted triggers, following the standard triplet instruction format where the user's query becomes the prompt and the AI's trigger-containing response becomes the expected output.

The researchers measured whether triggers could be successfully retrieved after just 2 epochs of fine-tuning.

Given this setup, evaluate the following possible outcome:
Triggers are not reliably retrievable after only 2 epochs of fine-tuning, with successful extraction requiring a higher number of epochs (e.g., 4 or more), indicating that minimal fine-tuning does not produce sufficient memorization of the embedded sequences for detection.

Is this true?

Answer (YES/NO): NO